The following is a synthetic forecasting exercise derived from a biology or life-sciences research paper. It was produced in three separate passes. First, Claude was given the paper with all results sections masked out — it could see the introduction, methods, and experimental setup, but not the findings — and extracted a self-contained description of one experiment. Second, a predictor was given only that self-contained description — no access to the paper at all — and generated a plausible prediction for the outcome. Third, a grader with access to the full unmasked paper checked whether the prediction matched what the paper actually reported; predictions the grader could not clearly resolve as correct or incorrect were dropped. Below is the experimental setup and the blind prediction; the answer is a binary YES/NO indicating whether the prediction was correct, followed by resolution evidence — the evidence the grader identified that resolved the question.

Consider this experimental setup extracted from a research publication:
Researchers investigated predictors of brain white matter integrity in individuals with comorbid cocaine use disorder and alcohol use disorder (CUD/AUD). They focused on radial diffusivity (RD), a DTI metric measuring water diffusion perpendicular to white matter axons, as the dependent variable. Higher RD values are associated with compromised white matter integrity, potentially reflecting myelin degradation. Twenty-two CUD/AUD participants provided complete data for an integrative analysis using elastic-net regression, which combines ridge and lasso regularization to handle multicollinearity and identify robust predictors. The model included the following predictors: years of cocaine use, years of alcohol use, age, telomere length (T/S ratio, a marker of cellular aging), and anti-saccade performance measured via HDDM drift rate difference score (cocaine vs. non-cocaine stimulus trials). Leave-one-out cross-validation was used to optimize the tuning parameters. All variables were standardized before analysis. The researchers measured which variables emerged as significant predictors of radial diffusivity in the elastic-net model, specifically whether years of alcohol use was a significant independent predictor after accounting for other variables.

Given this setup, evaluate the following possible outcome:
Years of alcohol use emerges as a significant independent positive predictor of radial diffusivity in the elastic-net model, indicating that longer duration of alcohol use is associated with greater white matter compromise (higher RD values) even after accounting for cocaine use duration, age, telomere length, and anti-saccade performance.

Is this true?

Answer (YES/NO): NO